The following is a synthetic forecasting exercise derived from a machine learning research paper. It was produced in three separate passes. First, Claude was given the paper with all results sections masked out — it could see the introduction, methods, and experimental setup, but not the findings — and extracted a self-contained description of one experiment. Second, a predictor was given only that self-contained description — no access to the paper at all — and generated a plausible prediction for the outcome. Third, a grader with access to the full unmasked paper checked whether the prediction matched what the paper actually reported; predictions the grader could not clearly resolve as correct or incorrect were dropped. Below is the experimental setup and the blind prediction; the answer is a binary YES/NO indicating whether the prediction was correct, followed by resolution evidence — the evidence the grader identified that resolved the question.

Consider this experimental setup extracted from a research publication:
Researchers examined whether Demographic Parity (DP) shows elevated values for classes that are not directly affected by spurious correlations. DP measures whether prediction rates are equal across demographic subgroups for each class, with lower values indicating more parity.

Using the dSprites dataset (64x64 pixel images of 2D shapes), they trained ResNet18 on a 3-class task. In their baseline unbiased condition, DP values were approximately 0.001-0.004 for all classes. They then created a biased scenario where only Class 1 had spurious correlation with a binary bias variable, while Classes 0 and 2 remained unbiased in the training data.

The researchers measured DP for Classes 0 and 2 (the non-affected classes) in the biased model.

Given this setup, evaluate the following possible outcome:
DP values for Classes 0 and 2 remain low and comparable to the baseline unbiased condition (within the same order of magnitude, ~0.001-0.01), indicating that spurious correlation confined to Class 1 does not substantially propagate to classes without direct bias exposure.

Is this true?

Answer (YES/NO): NO